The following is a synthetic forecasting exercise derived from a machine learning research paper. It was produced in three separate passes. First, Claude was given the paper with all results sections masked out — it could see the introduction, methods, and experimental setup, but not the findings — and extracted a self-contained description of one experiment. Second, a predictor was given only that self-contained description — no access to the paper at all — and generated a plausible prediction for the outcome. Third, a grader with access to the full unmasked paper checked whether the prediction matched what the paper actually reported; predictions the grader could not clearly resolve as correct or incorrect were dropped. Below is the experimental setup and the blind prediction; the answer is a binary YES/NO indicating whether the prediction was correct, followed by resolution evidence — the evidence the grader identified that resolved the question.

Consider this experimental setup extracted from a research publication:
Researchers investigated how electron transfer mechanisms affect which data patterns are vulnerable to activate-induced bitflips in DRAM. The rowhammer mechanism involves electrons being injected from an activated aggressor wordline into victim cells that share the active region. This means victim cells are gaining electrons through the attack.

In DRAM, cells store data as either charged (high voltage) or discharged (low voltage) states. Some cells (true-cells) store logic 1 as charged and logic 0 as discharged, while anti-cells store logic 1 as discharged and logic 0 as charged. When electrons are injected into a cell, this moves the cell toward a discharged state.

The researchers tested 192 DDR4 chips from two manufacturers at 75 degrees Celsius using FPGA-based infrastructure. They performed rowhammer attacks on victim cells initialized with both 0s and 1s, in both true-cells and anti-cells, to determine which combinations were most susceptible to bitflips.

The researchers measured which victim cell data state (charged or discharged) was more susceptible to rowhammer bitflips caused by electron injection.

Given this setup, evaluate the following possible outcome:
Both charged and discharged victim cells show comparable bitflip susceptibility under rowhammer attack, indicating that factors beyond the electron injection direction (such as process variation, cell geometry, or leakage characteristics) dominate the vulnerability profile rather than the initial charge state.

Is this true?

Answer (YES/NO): NO